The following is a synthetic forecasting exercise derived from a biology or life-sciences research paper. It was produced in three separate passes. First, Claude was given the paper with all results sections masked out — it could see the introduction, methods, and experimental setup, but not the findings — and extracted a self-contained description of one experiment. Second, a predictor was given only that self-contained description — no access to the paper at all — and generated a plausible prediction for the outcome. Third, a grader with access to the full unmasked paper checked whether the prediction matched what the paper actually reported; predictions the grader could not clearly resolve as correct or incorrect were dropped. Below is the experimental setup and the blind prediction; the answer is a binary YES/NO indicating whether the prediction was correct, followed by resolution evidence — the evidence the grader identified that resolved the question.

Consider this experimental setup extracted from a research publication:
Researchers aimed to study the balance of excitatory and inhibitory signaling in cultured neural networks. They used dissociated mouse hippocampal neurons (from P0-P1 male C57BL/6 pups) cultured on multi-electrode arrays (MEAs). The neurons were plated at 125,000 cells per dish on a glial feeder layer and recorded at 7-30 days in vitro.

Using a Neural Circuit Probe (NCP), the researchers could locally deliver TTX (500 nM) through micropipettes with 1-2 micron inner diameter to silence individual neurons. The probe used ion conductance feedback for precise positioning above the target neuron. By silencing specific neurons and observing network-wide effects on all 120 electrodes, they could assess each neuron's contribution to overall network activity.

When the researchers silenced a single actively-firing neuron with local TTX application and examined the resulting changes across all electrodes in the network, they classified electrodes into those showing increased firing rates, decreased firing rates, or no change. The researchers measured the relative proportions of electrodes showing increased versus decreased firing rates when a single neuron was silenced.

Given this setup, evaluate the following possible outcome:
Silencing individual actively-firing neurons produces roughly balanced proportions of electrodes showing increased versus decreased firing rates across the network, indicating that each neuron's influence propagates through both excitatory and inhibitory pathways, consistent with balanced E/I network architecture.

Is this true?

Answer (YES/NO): NO